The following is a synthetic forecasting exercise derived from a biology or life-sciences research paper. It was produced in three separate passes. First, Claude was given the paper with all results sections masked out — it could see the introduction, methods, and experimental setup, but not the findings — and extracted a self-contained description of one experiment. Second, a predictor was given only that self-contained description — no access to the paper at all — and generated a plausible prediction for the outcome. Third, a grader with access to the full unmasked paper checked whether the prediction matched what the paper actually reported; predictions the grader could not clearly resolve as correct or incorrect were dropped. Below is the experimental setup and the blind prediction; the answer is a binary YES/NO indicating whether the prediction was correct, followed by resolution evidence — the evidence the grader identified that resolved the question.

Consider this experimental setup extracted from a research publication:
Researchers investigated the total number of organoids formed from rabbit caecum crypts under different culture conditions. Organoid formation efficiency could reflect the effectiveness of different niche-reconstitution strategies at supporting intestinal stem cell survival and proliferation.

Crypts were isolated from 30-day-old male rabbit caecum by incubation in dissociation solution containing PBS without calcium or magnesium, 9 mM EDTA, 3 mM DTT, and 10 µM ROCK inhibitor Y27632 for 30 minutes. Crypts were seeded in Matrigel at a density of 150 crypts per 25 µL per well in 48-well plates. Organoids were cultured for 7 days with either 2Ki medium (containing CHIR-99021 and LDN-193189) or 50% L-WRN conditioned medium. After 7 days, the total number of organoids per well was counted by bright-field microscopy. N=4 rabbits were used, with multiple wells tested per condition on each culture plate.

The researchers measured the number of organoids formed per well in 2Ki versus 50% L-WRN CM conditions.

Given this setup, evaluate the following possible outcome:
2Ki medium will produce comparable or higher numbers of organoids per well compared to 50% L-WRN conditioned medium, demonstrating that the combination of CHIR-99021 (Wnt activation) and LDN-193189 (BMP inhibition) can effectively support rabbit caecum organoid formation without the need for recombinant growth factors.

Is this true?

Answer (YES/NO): YES